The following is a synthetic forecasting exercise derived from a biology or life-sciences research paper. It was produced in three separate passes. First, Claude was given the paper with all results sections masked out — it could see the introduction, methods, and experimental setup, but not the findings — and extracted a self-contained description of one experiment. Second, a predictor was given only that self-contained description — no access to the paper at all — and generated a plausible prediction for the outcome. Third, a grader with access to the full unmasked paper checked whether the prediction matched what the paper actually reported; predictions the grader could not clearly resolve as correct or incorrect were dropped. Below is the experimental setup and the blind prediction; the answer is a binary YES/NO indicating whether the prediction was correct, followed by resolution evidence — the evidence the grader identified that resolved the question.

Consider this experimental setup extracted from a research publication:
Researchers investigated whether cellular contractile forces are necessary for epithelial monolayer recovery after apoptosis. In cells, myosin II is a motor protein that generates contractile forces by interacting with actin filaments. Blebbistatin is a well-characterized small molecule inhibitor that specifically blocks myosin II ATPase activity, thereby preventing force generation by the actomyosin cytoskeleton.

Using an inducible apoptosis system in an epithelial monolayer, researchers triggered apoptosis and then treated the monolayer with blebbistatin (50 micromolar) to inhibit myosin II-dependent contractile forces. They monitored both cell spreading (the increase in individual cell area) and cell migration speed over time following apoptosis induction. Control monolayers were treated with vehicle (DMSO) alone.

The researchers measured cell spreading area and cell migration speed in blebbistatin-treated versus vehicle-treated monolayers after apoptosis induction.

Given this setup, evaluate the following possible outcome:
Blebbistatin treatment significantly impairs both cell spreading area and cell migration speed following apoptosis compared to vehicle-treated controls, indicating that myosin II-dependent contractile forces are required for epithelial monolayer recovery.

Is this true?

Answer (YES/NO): YES